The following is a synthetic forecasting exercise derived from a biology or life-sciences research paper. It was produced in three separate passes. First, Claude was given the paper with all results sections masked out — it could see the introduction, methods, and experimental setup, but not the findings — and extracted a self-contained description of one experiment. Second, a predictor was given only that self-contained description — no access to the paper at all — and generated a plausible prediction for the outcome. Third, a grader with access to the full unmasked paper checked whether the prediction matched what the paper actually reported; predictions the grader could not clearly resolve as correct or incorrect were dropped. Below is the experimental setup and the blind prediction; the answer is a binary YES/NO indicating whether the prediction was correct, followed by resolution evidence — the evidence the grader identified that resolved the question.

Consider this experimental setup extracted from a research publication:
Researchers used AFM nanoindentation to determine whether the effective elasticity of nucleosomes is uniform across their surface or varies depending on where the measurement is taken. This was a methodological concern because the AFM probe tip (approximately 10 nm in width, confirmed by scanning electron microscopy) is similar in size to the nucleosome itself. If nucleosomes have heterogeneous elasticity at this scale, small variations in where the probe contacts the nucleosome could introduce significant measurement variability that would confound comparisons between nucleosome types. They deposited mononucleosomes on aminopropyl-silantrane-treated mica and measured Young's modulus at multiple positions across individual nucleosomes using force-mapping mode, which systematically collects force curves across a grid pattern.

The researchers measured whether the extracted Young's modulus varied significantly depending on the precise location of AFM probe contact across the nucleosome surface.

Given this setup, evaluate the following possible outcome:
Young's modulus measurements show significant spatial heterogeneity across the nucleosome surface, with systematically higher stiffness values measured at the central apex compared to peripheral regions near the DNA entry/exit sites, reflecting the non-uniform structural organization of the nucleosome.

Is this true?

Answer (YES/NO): NO